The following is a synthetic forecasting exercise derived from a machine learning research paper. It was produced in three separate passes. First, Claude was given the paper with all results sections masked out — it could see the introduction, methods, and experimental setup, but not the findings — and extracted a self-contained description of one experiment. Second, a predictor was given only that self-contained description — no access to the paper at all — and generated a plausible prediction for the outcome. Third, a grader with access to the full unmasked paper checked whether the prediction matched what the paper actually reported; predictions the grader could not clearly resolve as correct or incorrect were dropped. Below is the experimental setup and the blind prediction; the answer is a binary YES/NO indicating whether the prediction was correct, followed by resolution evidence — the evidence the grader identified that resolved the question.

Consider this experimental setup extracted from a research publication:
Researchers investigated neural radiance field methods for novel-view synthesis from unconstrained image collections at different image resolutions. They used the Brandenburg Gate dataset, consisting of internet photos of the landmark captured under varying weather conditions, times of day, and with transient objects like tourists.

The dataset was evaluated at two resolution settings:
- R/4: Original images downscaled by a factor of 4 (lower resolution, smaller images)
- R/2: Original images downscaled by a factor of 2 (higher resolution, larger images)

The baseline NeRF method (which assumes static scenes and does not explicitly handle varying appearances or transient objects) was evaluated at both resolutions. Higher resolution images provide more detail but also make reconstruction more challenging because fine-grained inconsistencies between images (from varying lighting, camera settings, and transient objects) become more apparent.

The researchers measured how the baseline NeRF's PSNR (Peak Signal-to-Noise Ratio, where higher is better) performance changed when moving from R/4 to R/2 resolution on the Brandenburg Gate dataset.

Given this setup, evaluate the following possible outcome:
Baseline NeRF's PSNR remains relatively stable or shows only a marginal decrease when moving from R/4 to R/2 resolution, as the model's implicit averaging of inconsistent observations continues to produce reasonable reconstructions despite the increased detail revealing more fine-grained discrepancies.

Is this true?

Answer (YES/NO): NO